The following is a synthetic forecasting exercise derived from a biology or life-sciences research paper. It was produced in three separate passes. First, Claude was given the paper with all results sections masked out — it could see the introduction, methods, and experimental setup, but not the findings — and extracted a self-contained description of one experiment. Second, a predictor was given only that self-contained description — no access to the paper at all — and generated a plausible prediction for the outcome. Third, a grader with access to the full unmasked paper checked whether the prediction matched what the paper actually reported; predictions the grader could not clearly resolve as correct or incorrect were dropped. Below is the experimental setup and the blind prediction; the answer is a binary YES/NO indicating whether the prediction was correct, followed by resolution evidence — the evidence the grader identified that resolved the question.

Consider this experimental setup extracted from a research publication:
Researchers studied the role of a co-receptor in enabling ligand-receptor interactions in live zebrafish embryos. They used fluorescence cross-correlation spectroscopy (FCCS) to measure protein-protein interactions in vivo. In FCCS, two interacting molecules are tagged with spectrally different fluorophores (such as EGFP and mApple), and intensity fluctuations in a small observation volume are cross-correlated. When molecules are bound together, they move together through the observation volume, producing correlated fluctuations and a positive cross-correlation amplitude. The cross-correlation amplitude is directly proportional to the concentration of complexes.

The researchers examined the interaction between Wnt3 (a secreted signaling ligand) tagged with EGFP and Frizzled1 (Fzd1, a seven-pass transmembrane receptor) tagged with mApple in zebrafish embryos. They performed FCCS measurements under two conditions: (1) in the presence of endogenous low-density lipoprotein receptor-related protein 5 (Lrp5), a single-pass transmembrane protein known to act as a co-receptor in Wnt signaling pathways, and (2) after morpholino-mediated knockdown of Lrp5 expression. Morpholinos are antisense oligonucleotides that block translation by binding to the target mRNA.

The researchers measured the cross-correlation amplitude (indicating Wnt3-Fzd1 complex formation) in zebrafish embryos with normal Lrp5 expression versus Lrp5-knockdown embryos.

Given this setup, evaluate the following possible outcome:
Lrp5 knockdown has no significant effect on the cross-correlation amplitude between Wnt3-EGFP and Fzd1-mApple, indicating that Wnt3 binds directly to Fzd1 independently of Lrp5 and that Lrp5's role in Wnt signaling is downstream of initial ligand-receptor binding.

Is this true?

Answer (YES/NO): NO